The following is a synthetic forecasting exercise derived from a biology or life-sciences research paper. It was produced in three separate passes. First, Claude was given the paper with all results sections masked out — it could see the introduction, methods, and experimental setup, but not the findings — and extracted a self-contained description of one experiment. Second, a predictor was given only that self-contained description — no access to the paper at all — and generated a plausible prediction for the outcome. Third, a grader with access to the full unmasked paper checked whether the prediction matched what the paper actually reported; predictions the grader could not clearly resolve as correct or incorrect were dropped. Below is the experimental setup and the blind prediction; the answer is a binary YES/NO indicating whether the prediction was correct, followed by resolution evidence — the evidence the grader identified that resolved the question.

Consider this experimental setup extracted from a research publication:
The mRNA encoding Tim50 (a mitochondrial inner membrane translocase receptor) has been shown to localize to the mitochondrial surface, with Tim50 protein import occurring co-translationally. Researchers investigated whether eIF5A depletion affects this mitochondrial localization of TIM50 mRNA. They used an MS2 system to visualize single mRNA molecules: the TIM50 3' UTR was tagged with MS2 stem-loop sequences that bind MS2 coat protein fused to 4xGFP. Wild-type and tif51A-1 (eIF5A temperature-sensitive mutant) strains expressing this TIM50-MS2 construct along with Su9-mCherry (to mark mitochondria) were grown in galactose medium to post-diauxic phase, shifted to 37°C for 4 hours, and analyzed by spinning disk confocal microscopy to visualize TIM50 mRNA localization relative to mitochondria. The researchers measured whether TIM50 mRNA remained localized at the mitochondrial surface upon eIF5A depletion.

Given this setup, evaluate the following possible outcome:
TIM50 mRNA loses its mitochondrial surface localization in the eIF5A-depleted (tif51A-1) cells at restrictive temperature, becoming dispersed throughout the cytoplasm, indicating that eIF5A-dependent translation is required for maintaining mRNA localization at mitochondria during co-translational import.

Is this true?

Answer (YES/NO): NO